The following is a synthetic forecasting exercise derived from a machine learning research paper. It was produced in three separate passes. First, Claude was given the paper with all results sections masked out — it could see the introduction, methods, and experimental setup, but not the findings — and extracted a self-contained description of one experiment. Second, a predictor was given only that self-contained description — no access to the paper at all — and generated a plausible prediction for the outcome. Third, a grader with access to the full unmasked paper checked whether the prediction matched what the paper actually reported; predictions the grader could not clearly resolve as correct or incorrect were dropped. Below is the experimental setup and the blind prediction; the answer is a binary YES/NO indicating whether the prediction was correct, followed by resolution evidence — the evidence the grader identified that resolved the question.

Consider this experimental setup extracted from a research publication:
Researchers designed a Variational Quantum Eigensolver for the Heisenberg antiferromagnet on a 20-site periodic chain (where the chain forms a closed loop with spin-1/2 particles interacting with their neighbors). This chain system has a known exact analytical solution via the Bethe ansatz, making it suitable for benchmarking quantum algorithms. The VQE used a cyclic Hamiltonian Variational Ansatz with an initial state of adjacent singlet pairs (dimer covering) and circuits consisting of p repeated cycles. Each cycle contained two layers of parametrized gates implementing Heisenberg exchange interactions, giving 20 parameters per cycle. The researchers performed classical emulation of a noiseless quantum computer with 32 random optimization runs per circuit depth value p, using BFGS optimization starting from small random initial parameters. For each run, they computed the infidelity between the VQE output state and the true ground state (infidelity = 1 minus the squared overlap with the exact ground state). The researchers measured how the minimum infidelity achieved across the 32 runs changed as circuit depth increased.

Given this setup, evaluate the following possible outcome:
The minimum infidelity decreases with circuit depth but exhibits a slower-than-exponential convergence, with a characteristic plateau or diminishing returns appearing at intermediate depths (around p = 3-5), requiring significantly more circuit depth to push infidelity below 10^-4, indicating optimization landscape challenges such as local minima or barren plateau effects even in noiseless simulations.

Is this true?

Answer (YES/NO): NO